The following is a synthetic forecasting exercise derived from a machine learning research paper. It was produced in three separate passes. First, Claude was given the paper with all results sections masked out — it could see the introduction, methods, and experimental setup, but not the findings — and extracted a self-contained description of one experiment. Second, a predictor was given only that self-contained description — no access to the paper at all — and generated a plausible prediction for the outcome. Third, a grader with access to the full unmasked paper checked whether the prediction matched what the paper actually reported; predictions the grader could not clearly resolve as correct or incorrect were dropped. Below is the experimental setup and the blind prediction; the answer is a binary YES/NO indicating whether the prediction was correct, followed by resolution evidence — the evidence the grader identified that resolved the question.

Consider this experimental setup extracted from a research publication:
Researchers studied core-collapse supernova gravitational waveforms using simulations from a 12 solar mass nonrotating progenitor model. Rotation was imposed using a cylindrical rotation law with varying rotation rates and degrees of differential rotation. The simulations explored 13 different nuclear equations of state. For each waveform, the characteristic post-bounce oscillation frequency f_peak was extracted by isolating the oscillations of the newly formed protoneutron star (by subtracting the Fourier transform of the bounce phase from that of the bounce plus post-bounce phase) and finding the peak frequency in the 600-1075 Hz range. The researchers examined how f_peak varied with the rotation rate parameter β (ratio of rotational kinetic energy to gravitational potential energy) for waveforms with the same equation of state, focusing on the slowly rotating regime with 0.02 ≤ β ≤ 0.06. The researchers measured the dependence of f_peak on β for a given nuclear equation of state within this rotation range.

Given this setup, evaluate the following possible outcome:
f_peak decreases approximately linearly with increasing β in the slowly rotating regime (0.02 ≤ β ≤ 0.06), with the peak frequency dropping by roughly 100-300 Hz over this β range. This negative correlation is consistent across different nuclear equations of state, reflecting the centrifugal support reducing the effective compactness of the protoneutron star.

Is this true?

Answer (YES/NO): NO